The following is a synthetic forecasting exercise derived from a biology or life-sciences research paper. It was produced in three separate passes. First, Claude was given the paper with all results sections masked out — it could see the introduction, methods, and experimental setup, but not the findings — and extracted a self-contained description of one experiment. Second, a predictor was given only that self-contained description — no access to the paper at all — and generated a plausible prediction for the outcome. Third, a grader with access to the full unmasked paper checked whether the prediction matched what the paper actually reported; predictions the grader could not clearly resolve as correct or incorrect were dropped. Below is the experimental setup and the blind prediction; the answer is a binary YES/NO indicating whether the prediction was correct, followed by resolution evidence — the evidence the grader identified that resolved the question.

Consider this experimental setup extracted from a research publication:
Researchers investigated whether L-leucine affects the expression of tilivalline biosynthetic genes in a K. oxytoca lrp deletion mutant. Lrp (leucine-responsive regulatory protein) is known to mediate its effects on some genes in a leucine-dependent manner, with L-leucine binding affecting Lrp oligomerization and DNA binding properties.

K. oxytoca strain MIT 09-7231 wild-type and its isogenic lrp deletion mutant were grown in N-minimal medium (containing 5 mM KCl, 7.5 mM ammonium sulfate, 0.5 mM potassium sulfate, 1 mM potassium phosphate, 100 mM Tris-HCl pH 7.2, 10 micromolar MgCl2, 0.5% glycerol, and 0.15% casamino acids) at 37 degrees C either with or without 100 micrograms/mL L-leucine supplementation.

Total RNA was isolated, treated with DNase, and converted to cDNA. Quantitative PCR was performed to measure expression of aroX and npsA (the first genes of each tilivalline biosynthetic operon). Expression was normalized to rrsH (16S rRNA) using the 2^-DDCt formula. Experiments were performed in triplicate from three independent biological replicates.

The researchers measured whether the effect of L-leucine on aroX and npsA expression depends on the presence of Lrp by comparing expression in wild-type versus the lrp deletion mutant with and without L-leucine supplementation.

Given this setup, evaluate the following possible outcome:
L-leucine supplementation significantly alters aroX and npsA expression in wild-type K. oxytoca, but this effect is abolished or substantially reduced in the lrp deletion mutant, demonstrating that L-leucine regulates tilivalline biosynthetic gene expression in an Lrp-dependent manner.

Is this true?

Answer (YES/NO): YES